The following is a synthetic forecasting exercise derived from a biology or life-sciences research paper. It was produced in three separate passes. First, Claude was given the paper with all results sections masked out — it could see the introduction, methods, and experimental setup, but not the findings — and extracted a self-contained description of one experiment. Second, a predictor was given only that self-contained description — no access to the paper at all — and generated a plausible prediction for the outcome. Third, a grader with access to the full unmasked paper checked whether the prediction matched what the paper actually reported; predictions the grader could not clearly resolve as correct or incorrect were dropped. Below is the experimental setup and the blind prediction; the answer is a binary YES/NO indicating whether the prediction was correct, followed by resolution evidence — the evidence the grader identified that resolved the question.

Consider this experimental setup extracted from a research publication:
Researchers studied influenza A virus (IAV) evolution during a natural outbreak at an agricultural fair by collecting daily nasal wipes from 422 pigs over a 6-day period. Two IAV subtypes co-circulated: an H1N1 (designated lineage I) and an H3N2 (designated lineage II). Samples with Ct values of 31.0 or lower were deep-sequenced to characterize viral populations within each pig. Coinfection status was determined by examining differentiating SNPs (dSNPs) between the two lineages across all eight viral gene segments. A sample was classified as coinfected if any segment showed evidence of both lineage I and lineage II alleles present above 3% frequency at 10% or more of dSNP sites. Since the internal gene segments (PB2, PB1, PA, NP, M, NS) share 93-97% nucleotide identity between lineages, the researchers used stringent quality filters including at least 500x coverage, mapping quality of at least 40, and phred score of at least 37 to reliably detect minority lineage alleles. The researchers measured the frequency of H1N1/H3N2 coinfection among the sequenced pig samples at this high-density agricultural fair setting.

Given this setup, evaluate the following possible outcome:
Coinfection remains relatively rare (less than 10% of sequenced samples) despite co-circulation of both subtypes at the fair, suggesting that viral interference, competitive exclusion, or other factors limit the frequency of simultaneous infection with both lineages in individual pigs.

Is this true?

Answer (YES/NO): NO